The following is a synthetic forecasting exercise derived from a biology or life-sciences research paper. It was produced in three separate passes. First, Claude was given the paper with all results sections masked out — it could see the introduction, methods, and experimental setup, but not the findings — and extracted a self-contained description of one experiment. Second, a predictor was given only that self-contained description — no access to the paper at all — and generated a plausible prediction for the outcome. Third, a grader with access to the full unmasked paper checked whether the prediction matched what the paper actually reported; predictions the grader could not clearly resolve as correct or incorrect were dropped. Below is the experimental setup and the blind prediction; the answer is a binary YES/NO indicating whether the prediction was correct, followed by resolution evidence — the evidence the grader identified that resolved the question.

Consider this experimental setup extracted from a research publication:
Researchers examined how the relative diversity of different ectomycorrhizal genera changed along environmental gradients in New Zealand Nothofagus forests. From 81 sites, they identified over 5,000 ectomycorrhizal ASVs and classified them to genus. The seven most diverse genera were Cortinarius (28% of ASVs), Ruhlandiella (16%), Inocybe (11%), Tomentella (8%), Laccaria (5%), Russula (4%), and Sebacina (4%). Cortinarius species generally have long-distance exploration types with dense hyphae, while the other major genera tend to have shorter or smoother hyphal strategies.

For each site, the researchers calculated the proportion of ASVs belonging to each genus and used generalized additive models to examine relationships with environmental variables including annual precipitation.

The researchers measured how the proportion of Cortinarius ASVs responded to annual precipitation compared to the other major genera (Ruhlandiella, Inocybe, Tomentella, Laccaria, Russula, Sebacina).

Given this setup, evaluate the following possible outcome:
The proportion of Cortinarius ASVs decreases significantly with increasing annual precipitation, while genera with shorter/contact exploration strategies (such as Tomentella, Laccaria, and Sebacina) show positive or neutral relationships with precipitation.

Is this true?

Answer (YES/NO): NO